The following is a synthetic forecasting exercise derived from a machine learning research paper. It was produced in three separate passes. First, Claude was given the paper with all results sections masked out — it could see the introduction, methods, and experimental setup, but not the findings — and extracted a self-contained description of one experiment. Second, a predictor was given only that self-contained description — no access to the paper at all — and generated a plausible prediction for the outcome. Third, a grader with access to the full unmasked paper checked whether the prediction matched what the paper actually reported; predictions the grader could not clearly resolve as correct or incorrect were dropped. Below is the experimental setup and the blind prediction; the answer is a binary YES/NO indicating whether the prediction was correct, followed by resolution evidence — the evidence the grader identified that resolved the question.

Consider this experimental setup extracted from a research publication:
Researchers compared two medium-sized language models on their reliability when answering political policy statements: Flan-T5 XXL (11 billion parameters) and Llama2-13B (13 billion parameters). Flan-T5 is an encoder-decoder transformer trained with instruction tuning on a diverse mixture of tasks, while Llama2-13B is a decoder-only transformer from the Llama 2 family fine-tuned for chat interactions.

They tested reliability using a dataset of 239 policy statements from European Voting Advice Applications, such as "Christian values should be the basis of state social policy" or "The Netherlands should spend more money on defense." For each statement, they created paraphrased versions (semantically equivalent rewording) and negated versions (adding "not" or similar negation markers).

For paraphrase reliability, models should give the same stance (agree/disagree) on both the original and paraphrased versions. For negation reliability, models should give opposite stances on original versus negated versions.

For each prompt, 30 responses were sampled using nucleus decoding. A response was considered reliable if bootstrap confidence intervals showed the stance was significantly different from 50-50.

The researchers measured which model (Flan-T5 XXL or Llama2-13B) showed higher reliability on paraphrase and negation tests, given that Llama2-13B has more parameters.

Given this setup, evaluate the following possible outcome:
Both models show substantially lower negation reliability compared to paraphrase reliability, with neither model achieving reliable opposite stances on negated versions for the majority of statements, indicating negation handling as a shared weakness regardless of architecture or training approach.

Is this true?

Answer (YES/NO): YES